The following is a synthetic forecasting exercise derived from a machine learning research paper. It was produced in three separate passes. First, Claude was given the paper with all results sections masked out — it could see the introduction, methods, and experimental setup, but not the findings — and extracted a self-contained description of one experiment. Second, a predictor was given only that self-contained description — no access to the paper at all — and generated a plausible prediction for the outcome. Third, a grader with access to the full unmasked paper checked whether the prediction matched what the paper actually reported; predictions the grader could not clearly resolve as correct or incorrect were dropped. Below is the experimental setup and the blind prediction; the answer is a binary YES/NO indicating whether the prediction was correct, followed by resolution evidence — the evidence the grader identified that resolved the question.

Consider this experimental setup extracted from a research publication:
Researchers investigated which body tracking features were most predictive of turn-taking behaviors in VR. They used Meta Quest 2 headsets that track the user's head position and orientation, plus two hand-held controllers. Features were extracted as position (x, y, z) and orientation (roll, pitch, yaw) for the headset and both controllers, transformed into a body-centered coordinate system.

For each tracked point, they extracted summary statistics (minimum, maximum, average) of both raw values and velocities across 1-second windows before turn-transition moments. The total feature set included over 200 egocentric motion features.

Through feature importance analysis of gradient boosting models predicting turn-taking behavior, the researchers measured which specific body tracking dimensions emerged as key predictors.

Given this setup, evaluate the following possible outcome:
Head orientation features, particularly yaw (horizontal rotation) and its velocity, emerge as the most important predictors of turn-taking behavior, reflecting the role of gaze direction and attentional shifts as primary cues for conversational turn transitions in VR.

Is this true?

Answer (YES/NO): NO